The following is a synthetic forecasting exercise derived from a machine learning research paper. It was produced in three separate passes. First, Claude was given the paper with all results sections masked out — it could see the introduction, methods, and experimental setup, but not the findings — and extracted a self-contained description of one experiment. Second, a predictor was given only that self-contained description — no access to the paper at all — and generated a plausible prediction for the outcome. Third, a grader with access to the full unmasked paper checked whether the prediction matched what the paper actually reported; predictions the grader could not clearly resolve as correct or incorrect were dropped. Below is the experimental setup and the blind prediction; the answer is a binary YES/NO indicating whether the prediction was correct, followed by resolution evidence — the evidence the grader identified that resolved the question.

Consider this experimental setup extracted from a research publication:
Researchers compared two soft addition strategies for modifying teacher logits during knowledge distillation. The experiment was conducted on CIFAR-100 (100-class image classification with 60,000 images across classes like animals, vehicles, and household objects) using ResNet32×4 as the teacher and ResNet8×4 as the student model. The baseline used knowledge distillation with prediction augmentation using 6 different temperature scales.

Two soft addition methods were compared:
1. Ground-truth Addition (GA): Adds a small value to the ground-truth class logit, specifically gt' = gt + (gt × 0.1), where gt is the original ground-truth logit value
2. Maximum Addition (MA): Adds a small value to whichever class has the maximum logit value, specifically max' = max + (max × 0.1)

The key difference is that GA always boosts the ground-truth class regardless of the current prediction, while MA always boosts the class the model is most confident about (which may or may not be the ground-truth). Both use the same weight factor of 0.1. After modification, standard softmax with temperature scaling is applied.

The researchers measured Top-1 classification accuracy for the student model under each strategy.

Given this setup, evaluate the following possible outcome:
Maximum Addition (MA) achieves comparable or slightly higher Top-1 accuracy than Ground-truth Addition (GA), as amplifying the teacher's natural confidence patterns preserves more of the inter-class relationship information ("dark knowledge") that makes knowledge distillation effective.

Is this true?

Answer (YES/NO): YES